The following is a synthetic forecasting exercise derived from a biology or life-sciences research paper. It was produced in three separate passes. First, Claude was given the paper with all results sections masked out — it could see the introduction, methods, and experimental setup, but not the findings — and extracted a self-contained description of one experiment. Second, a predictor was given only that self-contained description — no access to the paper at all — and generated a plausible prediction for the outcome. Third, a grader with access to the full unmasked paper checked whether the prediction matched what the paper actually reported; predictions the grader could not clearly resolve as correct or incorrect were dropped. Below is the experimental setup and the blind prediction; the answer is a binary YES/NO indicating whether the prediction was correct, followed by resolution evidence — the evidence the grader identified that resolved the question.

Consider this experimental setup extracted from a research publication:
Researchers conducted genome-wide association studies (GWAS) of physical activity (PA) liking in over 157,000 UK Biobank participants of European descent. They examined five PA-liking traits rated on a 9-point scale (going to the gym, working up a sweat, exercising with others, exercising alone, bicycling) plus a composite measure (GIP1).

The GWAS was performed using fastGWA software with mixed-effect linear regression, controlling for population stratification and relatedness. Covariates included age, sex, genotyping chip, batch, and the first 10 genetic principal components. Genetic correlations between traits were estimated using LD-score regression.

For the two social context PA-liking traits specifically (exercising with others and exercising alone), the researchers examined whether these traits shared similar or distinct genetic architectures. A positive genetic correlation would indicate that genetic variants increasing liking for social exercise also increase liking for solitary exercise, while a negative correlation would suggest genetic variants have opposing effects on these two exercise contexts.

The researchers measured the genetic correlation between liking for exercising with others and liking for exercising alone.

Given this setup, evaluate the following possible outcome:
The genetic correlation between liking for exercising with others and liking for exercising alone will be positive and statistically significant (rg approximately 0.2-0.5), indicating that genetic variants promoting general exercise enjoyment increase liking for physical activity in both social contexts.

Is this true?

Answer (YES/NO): YES